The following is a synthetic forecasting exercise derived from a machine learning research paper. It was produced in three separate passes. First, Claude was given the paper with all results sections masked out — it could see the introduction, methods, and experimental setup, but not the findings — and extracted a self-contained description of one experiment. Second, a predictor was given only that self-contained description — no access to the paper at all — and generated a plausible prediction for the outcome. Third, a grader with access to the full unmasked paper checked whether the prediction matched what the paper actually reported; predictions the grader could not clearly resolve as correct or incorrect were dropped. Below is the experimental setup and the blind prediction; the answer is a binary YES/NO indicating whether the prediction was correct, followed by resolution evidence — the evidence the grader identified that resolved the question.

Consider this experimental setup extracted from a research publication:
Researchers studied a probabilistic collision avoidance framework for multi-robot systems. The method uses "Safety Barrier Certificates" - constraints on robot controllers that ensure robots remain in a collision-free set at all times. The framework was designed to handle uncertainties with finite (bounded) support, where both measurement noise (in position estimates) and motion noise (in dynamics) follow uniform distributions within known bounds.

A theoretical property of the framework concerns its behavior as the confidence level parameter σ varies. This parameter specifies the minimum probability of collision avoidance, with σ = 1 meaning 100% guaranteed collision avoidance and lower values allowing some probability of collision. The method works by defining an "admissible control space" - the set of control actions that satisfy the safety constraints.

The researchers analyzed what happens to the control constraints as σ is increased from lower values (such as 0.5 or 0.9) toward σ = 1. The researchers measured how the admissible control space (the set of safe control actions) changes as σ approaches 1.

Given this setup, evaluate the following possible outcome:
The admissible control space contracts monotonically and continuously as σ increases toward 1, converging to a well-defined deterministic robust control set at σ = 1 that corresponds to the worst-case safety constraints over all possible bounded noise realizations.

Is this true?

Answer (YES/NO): YES